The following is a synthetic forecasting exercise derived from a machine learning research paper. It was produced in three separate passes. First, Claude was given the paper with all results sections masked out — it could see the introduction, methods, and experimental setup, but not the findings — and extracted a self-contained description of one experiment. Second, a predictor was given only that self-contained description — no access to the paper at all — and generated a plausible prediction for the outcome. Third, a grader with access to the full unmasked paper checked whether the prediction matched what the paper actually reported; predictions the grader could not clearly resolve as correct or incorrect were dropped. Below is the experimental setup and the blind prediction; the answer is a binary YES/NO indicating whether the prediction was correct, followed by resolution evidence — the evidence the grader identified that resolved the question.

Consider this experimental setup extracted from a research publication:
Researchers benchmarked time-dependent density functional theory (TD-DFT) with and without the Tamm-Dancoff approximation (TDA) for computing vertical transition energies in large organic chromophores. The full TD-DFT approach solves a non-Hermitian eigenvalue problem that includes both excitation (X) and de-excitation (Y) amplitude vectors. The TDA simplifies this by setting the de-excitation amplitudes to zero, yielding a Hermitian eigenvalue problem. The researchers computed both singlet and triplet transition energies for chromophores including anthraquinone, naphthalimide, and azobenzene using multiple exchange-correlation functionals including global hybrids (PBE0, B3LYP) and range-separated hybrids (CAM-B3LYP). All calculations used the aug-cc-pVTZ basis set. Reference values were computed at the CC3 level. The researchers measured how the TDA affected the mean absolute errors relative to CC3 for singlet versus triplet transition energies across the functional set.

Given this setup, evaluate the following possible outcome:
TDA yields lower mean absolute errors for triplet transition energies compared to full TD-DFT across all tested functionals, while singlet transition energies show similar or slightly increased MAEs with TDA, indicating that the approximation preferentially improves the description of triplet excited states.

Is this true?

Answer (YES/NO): NO